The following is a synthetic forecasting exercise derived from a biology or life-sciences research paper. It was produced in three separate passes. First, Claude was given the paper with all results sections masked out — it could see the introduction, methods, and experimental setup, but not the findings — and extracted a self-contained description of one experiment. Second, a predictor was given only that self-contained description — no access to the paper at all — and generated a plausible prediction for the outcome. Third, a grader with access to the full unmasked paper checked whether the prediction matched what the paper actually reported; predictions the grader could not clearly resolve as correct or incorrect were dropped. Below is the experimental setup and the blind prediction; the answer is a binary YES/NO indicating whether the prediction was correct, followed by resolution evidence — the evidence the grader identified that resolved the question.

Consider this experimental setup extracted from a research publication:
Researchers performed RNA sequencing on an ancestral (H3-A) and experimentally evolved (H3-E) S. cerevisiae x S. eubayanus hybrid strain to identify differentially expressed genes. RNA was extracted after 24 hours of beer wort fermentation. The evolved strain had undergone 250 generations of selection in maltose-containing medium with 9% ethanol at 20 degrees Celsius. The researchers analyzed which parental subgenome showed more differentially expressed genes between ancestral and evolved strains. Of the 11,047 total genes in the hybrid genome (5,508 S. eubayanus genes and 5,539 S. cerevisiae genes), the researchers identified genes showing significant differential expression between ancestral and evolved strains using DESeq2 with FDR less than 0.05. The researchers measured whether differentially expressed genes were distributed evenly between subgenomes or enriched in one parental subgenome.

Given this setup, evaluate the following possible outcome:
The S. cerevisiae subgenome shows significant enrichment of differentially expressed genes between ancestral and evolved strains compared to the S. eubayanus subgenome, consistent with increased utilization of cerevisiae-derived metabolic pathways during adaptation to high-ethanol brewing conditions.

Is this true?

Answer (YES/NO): NO